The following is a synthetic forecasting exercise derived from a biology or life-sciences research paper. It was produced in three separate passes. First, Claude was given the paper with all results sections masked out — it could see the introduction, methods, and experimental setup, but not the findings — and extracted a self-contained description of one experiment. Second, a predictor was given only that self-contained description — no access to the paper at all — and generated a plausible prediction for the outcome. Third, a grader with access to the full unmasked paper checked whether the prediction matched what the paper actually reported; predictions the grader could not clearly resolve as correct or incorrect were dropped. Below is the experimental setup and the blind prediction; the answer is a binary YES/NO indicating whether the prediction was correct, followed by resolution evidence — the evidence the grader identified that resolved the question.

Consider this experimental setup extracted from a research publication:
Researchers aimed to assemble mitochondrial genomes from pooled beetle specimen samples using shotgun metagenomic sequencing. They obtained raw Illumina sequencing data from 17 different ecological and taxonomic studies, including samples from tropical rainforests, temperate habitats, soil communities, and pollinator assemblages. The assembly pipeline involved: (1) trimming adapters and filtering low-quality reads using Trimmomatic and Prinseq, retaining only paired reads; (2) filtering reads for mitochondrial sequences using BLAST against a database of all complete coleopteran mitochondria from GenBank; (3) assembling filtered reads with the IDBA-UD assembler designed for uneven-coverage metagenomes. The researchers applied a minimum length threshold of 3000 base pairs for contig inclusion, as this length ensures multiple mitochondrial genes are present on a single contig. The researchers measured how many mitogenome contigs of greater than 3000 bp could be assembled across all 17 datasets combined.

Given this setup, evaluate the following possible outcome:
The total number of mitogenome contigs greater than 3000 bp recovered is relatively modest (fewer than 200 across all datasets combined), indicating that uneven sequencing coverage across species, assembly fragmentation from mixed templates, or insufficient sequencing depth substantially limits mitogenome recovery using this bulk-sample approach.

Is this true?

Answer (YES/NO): NO